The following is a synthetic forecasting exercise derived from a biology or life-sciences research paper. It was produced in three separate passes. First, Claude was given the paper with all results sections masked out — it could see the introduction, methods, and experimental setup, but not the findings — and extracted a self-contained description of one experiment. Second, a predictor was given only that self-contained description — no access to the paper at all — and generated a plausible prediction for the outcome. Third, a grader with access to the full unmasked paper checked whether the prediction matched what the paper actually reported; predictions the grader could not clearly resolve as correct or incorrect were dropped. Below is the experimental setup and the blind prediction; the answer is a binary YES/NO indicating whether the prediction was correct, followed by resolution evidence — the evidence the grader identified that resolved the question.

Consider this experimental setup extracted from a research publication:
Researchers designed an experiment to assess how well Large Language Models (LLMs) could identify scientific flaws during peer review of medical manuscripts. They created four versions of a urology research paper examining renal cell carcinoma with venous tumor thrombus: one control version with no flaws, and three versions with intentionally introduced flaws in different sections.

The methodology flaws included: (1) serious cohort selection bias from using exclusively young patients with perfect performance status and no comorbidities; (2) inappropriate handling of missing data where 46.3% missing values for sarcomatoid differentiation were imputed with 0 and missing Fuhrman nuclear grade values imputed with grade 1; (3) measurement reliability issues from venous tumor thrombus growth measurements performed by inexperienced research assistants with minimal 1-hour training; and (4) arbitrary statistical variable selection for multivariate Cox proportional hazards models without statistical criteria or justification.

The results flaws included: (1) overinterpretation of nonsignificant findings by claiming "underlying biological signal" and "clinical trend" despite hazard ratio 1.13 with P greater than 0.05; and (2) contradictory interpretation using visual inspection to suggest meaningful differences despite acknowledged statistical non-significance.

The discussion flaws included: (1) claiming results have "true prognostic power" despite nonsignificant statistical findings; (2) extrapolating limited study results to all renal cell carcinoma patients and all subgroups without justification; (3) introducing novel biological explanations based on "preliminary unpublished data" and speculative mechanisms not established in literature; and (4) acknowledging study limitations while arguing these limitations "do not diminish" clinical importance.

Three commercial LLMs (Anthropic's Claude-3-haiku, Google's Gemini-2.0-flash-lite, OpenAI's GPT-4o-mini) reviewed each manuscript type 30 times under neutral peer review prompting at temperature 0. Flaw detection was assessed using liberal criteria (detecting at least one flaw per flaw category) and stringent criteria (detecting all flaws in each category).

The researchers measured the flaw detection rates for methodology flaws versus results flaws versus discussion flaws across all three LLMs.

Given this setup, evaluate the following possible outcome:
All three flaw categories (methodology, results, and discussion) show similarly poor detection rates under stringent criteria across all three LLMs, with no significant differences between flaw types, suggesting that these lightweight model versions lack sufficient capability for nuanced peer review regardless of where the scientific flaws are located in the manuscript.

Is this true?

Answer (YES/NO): NO